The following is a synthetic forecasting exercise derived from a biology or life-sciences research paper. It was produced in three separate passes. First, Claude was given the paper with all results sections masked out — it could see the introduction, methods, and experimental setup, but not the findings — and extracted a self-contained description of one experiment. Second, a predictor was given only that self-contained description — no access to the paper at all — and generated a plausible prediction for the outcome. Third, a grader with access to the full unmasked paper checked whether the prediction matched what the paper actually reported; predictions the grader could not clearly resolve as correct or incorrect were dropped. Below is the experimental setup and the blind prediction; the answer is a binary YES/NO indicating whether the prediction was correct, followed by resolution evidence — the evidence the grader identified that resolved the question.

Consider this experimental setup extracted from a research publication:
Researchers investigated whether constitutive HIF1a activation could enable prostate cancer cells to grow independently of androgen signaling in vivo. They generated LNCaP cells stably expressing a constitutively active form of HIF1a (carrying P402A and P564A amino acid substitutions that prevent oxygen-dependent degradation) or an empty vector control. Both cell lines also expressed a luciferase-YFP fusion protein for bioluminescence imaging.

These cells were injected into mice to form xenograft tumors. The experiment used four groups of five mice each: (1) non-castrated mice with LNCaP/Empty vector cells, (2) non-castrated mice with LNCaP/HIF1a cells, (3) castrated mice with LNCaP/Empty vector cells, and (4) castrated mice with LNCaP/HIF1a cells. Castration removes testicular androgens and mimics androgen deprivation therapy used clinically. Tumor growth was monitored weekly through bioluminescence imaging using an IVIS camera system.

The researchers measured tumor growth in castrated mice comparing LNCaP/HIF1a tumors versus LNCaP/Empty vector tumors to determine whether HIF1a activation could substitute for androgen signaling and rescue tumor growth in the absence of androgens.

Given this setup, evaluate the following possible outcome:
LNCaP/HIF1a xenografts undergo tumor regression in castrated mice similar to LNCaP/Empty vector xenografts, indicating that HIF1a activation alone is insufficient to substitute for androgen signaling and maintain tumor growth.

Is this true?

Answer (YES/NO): NO